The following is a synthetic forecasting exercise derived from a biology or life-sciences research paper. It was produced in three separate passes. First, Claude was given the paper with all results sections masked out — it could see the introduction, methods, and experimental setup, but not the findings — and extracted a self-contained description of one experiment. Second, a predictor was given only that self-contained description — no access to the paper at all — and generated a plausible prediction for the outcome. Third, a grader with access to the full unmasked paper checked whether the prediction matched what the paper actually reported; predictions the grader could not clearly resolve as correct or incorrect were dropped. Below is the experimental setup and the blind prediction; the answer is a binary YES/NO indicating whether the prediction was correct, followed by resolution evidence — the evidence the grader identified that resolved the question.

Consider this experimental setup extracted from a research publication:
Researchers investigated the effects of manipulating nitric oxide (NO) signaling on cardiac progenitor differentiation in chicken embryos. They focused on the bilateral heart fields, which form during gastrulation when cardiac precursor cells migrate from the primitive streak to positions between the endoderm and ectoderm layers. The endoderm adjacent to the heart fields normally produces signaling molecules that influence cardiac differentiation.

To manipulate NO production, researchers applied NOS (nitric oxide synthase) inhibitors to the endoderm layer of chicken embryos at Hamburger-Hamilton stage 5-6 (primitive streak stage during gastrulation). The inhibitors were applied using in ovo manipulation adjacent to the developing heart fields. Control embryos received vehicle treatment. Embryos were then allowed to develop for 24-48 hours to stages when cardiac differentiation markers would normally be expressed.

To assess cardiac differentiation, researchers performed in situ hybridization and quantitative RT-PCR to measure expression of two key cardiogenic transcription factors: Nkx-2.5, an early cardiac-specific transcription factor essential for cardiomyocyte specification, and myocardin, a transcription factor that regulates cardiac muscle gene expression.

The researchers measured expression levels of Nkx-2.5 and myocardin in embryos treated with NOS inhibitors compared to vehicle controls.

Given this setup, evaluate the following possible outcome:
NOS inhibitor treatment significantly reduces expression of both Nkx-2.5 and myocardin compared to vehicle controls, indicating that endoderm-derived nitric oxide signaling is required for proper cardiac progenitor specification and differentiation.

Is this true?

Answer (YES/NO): YES